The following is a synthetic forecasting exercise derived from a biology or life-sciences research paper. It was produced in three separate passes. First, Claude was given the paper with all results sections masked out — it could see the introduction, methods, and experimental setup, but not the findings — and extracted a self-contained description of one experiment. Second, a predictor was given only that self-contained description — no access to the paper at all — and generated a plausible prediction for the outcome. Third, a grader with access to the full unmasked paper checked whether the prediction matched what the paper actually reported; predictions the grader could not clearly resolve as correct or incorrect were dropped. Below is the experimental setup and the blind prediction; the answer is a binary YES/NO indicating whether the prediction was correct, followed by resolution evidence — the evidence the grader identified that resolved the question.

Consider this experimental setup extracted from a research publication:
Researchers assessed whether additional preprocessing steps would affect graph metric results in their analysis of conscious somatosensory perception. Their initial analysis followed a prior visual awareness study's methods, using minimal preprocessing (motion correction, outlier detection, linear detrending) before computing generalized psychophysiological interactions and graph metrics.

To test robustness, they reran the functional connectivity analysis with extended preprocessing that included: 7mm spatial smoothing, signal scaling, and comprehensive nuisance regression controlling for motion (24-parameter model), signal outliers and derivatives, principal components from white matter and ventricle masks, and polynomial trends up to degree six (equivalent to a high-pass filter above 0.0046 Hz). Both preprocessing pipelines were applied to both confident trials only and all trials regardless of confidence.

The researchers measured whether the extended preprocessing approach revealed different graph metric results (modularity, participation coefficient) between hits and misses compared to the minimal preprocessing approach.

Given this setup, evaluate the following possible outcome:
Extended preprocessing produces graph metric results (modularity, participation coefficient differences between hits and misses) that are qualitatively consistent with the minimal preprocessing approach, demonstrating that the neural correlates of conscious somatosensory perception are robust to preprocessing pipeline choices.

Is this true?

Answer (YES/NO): YES